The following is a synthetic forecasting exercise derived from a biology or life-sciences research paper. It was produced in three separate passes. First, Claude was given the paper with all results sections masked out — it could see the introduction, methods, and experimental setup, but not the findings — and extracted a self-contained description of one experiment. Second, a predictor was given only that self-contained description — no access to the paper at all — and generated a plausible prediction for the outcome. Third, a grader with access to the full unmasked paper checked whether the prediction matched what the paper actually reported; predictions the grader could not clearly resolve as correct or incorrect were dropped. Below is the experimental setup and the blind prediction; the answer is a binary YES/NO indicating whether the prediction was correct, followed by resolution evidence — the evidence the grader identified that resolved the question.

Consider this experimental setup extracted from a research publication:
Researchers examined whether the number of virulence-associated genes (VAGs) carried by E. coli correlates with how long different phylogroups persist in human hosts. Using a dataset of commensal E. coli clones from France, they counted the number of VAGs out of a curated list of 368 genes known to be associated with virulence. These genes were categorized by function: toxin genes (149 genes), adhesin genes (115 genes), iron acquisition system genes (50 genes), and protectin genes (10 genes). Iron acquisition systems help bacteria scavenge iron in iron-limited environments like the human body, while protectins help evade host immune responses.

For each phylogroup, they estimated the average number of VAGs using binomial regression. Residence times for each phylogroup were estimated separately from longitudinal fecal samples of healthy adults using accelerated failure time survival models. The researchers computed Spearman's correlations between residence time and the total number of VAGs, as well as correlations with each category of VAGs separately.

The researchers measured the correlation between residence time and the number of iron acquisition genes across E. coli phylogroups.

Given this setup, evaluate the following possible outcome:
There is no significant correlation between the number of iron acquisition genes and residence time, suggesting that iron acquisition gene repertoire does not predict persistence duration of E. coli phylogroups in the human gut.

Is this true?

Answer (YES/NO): NO